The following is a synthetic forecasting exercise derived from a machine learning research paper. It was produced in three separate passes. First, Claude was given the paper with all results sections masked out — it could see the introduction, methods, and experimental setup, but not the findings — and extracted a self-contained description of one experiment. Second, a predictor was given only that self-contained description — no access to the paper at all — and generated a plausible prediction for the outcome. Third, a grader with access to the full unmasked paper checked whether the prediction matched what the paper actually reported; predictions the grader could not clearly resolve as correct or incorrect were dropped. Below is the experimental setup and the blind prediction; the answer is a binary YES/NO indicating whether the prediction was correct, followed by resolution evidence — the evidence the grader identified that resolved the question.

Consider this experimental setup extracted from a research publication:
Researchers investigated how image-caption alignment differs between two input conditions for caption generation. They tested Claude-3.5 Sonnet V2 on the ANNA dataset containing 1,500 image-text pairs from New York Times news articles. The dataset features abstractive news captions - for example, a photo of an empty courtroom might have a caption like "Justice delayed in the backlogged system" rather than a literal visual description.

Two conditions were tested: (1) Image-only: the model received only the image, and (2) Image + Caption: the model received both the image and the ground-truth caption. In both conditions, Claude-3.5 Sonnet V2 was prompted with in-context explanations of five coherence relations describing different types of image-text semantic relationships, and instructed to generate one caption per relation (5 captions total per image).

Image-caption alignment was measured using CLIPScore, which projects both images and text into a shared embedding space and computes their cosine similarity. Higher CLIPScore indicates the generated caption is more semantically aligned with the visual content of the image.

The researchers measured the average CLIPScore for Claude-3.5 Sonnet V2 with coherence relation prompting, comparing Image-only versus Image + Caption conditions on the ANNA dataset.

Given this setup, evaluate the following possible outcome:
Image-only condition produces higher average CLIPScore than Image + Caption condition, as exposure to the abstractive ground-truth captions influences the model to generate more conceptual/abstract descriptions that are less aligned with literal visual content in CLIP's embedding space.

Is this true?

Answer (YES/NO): NO